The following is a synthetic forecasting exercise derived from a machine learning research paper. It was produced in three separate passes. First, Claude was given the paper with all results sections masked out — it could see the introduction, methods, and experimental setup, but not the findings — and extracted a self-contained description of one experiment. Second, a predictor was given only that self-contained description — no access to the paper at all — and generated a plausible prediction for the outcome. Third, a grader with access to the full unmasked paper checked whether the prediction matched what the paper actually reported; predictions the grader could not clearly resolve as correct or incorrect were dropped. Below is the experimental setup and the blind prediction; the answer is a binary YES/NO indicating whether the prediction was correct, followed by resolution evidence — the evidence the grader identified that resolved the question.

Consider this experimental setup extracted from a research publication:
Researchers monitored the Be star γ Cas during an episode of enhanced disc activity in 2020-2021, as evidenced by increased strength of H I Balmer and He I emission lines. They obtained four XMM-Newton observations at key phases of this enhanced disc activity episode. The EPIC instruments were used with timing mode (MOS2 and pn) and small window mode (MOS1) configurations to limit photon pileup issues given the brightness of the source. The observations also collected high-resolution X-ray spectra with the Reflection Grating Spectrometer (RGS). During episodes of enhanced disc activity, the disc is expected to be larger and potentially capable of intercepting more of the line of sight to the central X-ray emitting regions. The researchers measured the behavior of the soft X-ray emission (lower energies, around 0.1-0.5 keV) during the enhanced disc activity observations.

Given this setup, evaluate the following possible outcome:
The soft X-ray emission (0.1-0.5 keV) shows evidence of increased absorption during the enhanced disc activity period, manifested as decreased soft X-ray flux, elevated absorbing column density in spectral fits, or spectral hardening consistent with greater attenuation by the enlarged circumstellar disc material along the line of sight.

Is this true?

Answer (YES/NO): YES